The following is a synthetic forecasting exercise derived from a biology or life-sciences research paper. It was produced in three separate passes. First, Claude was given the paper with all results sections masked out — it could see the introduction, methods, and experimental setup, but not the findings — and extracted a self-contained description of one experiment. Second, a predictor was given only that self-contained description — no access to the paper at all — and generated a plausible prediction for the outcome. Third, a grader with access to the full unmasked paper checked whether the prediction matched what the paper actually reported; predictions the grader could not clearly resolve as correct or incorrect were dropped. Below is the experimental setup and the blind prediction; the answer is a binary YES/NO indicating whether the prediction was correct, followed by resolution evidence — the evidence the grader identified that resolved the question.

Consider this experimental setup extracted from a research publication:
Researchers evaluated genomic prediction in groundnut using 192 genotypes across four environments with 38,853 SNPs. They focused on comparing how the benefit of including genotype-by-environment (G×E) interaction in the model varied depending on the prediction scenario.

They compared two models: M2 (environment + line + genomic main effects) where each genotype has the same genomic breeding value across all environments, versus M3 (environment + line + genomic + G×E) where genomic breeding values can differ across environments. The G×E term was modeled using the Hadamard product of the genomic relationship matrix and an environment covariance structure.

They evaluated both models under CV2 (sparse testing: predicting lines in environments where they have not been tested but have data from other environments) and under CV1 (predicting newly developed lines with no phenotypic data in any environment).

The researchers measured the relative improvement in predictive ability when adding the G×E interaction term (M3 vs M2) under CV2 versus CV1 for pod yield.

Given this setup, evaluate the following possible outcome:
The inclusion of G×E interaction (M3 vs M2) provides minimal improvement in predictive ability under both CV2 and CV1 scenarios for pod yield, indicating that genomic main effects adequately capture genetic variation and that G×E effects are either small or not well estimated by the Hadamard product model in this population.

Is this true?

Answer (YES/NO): NO